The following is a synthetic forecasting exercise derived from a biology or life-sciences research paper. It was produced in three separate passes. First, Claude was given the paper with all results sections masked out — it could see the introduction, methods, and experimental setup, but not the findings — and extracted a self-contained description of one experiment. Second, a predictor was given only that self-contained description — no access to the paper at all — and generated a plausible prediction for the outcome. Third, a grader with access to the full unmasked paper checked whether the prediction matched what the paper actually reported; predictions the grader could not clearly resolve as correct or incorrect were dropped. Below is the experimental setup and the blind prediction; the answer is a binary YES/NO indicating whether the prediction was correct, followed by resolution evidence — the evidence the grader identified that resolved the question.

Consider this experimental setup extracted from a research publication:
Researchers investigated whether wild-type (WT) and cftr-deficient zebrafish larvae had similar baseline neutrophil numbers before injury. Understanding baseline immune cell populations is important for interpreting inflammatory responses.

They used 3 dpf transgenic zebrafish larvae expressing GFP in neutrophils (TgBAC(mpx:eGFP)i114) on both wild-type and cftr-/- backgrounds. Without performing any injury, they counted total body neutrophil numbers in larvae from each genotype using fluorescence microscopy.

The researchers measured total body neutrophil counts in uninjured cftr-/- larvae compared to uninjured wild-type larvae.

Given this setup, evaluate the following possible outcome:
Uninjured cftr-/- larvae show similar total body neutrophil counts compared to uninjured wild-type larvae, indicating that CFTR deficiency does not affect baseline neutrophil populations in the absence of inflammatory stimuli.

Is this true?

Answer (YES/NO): NO